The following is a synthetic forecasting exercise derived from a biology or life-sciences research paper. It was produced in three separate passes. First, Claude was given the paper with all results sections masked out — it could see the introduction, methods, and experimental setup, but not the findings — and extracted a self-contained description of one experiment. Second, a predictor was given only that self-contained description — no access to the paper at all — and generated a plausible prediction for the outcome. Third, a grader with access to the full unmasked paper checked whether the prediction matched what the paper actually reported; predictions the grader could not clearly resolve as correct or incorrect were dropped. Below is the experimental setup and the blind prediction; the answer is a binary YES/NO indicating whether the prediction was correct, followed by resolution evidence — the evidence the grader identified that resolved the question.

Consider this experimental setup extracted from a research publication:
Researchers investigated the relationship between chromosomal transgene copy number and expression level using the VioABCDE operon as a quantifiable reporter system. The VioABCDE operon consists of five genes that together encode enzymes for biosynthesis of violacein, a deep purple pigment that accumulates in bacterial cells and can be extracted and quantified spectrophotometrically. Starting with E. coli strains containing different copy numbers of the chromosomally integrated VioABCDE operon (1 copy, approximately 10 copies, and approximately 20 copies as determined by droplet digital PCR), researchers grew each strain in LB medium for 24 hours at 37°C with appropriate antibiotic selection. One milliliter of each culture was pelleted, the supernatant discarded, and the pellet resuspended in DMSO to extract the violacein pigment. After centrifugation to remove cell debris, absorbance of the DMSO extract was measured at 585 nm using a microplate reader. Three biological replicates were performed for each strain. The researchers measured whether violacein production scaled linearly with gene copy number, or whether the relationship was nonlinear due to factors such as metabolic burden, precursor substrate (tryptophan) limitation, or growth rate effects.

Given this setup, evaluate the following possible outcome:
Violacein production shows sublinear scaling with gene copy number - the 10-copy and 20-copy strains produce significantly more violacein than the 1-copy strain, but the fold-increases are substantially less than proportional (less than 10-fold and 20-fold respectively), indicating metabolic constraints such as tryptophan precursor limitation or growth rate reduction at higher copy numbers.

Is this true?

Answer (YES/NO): NO